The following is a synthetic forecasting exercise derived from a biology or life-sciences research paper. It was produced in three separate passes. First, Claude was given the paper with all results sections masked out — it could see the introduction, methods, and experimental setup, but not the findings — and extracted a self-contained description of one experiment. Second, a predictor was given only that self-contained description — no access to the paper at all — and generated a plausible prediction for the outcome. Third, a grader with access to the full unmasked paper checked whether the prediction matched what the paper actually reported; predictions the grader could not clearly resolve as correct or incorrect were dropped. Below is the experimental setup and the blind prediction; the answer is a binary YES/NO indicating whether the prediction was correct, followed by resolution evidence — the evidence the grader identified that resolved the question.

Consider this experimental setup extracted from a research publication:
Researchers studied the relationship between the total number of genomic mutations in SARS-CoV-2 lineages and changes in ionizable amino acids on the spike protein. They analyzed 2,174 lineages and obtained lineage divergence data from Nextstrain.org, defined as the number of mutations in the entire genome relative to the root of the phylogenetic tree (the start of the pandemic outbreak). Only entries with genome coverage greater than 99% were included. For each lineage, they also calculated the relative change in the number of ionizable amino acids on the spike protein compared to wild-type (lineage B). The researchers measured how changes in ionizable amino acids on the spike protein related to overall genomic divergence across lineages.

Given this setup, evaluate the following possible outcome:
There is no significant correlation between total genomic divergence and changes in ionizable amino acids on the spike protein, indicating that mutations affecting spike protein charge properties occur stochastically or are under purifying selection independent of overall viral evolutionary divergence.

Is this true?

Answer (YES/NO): NO